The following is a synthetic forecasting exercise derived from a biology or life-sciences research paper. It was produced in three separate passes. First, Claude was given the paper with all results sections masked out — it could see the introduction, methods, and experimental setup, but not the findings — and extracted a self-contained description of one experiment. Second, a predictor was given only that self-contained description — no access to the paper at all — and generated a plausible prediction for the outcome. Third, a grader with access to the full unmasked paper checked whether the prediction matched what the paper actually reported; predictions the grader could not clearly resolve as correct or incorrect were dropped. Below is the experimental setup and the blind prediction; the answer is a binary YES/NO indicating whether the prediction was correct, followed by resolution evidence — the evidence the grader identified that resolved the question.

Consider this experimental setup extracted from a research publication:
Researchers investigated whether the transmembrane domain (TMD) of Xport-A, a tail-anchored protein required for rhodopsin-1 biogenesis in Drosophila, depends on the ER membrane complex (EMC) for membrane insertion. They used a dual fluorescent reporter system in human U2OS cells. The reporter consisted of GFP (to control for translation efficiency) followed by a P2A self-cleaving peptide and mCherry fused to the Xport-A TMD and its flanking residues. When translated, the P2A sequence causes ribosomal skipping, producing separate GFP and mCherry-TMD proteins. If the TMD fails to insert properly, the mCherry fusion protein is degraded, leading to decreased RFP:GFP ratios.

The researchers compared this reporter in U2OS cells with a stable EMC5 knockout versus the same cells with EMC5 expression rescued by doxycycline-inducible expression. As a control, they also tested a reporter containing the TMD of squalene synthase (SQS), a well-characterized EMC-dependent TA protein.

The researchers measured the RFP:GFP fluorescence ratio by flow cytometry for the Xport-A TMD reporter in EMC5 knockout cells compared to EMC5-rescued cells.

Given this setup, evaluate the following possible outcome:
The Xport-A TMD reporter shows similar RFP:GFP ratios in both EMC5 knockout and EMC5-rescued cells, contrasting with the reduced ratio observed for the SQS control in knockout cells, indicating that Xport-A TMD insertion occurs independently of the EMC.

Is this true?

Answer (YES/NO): NO